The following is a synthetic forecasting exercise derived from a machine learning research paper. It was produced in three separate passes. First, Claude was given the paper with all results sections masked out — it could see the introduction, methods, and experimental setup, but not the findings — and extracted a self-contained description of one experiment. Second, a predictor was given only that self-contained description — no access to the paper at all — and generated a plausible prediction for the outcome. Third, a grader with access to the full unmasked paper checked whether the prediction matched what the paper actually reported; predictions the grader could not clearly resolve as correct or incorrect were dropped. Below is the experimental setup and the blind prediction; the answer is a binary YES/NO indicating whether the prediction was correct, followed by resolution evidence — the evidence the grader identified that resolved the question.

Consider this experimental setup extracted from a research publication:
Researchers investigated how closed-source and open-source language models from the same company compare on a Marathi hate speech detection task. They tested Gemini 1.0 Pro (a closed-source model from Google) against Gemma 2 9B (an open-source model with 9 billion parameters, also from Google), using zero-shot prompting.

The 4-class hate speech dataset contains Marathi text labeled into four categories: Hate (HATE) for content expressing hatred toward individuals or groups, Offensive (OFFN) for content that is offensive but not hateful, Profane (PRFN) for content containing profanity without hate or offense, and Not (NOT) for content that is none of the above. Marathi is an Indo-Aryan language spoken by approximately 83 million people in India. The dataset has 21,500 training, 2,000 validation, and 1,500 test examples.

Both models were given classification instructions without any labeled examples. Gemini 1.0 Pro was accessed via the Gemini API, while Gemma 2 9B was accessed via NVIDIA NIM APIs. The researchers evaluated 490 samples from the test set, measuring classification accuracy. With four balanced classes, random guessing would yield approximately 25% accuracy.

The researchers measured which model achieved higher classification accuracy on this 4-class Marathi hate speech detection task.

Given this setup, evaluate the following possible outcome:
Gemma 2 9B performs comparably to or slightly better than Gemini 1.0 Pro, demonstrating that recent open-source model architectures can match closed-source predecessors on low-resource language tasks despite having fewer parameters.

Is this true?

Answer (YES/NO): YES